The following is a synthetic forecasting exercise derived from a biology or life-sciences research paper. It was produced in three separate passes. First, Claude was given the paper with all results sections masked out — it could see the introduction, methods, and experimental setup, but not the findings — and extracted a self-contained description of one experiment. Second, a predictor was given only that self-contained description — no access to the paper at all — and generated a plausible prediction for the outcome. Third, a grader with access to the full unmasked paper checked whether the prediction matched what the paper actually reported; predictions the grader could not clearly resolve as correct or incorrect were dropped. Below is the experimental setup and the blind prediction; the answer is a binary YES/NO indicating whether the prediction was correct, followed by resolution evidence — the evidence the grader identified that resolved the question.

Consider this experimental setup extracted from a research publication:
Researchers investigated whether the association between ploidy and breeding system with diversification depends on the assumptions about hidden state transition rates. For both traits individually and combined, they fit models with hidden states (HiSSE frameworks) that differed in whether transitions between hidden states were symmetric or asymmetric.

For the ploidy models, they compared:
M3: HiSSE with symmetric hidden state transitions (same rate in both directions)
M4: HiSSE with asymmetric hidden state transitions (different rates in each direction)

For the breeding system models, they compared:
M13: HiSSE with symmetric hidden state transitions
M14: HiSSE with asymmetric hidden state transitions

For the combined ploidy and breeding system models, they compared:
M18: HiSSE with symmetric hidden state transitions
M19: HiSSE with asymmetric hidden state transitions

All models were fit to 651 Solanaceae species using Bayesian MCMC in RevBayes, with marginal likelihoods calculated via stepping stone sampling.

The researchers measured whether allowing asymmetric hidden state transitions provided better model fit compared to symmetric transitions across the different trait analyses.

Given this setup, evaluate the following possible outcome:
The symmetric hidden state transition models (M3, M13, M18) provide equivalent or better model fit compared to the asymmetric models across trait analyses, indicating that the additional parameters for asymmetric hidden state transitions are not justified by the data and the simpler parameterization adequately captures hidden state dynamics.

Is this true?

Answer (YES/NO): NO